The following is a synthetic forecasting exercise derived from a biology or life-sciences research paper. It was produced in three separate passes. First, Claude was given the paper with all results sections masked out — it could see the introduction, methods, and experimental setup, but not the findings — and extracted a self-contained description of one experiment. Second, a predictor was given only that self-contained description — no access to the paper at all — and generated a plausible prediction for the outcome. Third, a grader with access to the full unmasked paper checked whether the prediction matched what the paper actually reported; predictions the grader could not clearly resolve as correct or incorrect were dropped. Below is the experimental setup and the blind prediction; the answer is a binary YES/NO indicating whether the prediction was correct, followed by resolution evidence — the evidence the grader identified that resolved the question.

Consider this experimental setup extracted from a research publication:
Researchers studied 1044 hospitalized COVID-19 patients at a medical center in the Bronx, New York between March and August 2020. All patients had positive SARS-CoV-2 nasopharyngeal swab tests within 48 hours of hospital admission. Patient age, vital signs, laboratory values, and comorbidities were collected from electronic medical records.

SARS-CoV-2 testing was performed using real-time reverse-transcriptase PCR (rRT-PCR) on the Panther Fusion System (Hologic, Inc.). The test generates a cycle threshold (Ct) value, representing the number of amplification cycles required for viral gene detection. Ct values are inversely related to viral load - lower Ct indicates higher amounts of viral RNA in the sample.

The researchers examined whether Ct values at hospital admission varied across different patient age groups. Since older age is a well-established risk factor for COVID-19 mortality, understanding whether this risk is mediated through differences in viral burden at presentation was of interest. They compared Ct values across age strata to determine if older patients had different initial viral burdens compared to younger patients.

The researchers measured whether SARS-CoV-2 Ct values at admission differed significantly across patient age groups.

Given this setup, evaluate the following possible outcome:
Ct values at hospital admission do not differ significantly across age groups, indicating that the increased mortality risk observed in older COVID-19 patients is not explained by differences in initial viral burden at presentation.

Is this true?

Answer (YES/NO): NO